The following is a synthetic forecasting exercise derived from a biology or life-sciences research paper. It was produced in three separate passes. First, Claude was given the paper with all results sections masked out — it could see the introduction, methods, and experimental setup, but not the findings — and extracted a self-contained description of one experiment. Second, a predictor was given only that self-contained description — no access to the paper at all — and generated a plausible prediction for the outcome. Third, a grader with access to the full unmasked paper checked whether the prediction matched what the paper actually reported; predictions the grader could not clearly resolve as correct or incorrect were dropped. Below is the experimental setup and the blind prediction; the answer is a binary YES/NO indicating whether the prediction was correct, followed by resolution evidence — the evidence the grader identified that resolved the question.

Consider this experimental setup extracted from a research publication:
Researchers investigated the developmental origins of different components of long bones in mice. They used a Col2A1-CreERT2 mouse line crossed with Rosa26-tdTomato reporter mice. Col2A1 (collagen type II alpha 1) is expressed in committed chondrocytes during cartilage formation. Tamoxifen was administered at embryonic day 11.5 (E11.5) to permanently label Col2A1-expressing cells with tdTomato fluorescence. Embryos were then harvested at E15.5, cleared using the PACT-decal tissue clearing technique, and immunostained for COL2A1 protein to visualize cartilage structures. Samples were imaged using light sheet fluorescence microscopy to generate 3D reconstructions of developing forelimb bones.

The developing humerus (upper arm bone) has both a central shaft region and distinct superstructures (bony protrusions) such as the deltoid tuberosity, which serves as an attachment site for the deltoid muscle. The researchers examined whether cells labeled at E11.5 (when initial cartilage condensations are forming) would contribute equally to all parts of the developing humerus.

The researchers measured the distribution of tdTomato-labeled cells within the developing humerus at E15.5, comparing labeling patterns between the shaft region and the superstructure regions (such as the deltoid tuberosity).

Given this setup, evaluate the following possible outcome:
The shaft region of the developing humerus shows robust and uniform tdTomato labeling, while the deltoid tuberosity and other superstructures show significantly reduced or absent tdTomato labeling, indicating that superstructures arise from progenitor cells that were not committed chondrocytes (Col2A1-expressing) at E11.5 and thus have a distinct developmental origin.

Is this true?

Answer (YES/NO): YES